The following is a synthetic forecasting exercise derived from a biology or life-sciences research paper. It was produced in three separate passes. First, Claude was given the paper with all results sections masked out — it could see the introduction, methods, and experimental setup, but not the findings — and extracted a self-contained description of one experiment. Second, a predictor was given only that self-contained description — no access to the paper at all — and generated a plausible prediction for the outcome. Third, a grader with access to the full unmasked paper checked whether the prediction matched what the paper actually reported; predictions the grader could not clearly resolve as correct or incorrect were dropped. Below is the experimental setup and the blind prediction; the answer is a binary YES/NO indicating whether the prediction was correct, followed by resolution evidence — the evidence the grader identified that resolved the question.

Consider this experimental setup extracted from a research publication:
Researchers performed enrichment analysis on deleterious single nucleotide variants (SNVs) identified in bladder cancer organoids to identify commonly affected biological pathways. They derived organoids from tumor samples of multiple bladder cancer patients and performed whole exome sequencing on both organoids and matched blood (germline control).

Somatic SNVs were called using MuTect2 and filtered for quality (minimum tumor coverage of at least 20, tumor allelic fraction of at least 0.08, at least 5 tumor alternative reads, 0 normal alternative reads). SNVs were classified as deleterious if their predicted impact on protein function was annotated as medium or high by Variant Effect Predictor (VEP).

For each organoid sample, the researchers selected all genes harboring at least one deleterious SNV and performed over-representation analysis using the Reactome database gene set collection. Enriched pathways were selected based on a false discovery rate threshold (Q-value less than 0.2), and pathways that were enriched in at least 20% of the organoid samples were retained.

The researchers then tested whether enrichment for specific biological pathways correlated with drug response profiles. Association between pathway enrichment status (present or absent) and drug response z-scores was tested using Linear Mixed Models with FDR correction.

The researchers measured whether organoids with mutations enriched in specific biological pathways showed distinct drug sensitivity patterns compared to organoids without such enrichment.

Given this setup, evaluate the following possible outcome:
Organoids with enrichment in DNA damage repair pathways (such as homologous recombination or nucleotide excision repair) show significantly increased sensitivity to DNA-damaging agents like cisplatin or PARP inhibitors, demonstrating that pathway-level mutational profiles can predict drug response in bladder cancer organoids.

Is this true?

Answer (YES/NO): NO